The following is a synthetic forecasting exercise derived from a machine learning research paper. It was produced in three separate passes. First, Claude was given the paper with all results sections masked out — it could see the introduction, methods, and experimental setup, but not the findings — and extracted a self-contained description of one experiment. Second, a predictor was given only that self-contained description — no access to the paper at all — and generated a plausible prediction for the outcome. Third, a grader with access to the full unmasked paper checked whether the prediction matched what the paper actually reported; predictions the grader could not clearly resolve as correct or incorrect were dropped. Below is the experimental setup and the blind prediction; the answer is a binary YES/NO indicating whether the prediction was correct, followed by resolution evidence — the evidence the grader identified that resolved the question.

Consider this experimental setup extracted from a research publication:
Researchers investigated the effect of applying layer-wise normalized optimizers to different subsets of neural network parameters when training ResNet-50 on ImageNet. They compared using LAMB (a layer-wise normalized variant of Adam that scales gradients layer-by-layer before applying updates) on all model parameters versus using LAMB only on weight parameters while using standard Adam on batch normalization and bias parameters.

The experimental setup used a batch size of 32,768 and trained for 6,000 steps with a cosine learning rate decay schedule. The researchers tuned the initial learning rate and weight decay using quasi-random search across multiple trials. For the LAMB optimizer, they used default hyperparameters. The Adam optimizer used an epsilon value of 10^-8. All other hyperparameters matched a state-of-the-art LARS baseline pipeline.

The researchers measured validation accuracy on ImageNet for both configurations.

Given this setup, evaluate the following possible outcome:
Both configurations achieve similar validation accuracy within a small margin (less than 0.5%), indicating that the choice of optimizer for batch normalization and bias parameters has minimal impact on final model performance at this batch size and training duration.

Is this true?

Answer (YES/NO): NO